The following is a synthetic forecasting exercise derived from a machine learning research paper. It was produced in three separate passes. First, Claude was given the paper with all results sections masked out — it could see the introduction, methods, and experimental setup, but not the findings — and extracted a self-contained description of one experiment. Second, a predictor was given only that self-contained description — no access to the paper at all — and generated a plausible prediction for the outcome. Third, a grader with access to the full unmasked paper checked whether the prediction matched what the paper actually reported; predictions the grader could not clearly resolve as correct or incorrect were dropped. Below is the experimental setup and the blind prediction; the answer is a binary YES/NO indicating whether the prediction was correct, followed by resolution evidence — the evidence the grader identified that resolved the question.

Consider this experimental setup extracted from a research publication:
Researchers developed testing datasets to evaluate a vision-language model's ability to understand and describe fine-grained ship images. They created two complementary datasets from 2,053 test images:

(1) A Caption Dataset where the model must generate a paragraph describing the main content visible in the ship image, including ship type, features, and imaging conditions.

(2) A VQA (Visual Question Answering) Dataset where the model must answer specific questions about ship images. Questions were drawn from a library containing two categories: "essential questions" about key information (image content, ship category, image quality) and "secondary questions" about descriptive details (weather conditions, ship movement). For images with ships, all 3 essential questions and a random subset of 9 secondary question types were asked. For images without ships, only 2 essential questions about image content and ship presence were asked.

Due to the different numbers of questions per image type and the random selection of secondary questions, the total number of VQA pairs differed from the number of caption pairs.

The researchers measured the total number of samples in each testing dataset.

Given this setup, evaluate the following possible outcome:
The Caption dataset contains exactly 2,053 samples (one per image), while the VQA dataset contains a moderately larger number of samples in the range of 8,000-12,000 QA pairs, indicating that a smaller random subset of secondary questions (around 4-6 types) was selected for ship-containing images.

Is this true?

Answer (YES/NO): YES